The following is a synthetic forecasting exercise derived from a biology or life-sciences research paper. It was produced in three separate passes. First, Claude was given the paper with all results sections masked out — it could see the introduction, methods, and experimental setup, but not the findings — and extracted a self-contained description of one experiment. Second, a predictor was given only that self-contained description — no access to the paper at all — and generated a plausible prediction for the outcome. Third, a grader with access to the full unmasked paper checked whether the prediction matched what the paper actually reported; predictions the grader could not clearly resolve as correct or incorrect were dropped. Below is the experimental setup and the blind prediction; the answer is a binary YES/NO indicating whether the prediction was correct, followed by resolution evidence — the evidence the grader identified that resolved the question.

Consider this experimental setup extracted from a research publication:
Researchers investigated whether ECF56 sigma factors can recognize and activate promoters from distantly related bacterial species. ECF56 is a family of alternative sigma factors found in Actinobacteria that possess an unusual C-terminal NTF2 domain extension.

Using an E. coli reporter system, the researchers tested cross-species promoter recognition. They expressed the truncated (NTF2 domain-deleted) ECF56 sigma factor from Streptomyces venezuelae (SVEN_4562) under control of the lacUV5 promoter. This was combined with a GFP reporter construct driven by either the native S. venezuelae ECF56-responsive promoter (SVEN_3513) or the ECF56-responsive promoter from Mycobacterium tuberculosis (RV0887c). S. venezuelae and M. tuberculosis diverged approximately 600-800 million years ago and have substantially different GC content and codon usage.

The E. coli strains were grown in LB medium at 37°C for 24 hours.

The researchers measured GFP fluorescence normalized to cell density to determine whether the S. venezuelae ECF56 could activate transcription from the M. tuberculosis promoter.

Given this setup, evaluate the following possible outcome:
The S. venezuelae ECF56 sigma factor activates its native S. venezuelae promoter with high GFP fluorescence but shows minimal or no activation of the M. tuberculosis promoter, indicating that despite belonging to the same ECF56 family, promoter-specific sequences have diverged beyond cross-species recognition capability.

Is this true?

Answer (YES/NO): NO